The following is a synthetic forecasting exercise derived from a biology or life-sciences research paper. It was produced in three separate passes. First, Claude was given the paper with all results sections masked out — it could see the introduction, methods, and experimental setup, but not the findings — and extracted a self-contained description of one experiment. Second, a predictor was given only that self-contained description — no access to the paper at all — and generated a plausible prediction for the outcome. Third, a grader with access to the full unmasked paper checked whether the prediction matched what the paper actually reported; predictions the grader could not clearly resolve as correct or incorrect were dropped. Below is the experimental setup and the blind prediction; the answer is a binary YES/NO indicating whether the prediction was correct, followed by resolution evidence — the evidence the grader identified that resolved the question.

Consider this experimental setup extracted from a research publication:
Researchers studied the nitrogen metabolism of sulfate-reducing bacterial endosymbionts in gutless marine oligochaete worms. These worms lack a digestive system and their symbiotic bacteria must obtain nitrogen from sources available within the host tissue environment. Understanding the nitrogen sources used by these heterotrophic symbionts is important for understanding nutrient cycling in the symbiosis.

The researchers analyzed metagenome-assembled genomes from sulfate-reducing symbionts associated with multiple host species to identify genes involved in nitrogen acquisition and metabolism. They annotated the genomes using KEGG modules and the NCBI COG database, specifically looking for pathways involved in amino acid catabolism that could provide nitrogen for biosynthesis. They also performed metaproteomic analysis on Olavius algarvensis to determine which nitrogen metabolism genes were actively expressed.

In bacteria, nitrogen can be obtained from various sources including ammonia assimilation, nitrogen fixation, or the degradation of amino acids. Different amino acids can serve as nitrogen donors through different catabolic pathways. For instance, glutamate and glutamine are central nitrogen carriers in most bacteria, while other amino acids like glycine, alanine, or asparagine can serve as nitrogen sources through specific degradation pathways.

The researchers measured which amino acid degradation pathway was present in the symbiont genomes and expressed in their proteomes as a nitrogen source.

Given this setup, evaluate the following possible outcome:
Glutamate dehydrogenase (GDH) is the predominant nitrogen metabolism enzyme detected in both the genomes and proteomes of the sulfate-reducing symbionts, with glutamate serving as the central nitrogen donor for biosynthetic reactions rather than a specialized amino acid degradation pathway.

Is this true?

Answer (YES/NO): NO